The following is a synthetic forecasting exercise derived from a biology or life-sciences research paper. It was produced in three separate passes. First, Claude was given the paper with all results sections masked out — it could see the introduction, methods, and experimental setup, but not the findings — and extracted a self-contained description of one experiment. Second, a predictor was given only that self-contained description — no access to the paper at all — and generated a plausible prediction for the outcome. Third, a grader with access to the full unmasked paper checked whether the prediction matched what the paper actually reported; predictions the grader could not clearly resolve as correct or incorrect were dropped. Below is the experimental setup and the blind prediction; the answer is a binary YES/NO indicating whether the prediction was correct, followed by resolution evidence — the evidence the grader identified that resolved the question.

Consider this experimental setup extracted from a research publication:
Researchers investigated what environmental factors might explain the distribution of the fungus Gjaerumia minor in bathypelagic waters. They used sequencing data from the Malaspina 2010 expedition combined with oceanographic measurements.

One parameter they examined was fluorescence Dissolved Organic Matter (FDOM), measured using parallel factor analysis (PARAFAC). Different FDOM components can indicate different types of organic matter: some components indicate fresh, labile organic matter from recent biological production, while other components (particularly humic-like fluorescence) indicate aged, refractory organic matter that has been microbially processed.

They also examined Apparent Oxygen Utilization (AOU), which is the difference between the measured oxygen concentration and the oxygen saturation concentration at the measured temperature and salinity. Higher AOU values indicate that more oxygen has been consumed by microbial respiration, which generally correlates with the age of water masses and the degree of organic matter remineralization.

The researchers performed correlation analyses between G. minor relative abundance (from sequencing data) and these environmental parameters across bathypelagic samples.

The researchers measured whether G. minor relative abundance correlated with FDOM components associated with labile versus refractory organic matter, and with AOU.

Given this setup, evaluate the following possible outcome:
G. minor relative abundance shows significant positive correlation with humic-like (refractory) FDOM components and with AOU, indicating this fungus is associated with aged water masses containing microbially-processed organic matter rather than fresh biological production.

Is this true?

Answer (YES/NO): NO